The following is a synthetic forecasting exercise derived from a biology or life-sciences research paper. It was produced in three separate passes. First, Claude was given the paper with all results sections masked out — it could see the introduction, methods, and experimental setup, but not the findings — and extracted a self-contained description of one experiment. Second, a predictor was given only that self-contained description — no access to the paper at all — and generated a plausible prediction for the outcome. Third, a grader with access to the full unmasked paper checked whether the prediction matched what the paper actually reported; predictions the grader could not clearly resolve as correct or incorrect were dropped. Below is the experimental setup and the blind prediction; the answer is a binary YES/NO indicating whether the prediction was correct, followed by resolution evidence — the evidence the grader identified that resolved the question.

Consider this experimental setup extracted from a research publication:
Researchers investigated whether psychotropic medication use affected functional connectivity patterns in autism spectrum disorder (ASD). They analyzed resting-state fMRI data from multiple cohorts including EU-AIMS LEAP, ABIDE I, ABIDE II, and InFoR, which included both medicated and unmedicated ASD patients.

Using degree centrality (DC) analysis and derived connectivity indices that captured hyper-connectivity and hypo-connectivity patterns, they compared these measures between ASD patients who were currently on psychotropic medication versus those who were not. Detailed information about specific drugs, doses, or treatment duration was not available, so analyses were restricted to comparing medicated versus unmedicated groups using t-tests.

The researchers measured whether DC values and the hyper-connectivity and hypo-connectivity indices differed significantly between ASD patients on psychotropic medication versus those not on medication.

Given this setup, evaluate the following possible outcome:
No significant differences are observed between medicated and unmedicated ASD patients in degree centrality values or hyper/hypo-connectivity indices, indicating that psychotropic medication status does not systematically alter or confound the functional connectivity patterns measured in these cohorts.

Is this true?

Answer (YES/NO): NO